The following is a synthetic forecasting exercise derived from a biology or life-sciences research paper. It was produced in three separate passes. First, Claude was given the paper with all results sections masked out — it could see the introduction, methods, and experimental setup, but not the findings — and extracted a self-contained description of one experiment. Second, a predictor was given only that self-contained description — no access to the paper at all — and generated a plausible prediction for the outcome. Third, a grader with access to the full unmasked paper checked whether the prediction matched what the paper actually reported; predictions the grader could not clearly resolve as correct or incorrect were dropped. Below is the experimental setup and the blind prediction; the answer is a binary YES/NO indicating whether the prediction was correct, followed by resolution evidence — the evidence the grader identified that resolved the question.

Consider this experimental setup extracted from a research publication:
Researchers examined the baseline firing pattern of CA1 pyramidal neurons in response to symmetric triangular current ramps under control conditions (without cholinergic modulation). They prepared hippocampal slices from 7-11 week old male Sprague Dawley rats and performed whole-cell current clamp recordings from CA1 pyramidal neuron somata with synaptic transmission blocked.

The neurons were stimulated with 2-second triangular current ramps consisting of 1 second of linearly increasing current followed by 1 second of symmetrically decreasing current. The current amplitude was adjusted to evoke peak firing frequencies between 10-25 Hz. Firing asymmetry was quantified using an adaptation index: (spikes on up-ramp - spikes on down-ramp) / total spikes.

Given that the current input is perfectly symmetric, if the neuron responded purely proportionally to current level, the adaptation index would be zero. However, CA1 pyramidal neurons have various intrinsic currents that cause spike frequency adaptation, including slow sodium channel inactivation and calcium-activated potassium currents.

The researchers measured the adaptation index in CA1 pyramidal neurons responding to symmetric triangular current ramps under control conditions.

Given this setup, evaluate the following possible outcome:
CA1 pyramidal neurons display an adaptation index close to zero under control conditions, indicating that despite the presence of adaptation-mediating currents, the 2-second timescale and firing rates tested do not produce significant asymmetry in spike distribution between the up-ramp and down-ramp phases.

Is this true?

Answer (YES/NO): NO